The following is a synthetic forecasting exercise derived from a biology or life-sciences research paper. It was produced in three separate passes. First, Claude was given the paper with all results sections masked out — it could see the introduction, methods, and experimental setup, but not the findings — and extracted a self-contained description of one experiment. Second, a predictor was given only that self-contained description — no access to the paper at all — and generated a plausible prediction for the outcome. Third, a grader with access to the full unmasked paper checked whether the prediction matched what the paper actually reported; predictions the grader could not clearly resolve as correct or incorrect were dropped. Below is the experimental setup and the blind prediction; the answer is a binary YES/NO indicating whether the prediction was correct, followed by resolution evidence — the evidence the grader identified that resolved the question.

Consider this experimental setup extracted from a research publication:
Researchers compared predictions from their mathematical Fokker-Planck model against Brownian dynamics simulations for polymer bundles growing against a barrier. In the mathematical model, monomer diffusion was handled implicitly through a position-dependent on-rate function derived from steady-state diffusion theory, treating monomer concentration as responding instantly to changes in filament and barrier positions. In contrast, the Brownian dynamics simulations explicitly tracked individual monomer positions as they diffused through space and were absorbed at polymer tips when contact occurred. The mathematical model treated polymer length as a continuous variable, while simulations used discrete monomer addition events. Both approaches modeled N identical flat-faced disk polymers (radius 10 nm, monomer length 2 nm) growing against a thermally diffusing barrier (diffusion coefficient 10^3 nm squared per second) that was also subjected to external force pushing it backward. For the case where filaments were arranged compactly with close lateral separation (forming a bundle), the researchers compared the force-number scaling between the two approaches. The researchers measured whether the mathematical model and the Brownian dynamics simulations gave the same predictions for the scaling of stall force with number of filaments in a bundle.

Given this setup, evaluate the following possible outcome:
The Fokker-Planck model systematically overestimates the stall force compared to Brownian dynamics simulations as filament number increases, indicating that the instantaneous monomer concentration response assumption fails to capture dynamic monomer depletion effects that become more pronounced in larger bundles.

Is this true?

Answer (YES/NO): NO